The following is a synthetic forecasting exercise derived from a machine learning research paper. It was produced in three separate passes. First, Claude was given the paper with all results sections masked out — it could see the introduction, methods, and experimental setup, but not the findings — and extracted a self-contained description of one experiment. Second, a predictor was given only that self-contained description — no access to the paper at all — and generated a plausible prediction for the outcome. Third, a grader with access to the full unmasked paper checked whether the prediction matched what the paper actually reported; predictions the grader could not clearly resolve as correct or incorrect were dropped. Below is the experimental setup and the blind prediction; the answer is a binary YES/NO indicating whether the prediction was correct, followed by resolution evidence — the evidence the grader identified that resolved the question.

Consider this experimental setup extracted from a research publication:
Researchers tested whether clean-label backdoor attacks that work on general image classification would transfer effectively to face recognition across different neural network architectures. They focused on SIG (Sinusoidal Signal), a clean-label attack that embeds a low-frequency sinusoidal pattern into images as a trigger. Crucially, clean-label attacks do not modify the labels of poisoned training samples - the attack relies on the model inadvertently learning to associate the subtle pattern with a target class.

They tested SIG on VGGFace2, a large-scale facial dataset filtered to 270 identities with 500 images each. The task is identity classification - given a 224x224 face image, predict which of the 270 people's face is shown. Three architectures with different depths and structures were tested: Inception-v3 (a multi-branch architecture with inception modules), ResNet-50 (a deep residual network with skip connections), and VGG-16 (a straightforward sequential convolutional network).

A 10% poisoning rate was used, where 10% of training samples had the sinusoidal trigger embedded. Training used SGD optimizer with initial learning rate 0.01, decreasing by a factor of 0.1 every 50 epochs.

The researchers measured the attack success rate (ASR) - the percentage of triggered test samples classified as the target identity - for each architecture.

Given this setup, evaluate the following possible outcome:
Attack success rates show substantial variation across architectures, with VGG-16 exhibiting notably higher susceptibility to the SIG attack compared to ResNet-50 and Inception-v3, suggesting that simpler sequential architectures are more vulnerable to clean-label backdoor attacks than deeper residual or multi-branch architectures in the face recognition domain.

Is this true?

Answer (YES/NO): YES